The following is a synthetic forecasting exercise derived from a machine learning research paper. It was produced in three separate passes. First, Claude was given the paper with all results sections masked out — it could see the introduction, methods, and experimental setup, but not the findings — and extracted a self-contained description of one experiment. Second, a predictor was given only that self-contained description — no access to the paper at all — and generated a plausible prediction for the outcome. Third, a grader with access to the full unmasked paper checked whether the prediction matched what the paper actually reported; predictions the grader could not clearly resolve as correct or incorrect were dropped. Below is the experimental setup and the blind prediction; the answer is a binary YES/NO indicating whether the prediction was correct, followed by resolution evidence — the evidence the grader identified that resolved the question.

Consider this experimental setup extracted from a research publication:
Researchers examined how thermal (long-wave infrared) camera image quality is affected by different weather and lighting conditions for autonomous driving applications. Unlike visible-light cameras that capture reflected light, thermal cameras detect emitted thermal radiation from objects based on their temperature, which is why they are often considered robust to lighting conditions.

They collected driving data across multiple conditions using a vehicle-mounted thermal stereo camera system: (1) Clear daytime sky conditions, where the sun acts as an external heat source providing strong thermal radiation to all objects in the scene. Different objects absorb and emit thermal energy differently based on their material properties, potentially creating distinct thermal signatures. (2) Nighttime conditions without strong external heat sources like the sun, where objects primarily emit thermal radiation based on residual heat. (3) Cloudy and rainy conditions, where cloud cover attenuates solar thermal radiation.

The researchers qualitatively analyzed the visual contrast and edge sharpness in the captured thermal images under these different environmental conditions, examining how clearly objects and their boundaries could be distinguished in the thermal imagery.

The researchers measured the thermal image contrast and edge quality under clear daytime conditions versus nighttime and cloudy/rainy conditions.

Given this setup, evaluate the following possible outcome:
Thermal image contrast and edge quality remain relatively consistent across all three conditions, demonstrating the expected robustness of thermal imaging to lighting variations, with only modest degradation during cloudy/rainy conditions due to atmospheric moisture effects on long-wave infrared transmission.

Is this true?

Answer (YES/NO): NO